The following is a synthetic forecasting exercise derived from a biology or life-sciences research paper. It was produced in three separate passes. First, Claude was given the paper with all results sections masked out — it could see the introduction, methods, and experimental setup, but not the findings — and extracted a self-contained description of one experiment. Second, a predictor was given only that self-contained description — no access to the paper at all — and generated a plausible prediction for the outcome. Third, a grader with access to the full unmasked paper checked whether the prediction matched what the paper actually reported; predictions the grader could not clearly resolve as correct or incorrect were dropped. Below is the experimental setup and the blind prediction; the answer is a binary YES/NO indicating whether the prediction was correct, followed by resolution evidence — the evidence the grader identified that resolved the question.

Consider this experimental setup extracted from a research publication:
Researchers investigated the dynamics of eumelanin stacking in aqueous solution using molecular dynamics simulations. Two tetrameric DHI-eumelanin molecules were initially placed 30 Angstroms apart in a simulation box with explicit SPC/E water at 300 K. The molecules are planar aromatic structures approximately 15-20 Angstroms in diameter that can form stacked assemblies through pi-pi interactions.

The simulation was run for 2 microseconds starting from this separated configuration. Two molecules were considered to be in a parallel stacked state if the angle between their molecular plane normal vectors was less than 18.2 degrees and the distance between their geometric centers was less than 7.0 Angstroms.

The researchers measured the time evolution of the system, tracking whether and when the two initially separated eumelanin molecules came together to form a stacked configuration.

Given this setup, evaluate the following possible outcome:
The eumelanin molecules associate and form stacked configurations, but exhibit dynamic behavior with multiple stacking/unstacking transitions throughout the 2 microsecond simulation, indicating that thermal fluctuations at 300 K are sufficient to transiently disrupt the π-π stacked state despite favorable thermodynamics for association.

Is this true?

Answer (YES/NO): NO